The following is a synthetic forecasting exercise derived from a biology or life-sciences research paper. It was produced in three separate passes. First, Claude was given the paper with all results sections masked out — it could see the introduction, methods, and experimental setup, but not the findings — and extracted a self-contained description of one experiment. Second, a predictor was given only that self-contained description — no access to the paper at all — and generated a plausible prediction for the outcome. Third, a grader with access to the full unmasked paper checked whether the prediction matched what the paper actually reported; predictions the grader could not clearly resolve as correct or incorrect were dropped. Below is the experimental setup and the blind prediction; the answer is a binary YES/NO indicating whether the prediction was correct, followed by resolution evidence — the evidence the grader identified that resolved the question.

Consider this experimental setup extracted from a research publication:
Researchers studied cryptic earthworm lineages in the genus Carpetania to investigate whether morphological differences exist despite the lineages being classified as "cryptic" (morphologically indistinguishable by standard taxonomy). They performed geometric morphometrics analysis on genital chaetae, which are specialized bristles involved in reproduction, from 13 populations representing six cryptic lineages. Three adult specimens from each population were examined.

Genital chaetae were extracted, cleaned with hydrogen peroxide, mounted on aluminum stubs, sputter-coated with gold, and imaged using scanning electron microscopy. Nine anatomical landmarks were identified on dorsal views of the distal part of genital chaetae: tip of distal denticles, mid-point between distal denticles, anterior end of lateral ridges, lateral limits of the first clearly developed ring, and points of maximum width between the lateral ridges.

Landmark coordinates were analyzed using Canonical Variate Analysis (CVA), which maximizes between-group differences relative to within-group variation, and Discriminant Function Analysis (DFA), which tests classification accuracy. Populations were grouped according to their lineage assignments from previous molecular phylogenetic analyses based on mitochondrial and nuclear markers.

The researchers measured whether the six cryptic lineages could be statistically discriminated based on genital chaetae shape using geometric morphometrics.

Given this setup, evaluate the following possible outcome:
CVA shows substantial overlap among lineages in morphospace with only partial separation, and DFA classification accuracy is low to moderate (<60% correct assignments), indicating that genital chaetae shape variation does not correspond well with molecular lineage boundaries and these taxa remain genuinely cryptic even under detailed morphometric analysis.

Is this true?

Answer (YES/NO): NO